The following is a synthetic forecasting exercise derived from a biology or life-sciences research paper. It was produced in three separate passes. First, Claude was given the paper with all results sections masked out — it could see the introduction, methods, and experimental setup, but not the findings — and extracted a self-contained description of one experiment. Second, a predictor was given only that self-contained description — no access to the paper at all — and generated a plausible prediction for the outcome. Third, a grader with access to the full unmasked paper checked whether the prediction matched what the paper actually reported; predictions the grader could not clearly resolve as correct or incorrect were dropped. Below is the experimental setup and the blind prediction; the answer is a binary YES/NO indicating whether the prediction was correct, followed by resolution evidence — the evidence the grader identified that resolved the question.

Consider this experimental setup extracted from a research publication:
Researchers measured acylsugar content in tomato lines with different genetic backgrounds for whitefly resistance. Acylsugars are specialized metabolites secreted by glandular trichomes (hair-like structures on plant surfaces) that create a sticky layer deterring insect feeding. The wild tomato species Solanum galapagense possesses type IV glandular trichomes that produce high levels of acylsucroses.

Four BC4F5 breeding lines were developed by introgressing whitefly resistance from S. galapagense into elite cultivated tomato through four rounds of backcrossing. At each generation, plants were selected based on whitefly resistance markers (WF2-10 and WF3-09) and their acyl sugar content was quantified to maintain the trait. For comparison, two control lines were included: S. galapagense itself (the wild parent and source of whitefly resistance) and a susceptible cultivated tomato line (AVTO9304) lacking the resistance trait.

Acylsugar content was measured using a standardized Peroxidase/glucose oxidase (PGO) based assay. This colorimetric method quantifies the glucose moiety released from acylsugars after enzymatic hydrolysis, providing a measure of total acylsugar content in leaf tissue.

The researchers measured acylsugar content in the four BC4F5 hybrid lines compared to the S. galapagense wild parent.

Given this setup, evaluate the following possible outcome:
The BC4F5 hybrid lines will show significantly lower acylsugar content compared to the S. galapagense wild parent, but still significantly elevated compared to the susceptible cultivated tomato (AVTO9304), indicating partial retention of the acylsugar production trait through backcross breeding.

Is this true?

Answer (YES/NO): NO